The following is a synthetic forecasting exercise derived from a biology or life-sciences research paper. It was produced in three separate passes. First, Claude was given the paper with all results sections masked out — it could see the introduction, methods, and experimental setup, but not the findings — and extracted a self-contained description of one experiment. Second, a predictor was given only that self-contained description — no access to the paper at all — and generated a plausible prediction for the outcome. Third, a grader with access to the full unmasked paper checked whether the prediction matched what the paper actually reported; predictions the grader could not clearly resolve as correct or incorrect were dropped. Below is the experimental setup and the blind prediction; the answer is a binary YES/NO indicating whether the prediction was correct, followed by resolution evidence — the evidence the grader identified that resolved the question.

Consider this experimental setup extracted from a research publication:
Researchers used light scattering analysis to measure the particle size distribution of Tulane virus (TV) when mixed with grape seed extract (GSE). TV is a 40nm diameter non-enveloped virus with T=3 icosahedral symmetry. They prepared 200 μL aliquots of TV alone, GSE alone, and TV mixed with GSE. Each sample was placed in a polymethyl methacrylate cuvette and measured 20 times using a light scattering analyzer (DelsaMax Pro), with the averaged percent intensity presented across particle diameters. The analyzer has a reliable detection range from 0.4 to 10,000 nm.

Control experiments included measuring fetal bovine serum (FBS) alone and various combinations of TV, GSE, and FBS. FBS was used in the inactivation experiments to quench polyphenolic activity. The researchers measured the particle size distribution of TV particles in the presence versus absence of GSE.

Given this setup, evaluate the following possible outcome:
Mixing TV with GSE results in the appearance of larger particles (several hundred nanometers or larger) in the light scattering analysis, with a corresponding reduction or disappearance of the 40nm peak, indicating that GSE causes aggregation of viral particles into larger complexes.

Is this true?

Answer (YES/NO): NO